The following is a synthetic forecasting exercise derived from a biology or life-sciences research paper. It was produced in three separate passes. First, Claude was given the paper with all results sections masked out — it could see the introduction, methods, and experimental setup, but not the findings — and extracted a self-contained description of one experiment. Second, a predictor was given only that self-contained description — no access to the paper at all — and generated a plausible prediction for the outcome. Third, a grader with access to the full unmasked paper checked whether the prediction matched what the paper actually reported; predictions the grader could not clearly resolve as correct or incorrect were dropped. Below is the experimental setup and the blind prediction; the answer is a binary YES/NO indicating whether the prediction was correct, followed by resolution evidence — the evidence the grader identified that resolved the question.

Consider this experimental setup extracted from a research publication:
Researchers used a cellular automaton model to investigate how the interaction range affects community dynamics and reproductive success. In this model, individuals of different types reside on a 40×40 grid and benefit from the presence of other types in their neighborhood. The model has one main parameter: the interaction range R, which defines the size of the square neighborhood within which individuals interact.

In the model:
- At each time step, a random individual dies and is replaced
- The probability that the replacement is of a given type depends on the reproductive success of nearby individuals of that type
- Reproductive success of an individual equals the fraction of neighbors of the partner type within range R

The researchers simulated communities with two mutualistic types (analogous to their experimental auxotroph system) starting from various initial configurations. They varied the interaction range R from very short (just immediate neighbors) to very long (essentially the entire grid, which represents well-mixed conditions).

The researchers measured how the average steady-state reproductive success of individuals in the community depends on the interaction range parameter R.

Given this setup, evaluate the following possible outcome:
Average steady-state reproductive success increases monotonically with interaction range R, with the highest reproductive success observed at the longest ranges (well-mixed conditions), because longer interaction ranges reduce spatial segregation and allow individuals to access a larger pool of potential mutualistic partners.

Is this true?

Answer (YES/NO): YES